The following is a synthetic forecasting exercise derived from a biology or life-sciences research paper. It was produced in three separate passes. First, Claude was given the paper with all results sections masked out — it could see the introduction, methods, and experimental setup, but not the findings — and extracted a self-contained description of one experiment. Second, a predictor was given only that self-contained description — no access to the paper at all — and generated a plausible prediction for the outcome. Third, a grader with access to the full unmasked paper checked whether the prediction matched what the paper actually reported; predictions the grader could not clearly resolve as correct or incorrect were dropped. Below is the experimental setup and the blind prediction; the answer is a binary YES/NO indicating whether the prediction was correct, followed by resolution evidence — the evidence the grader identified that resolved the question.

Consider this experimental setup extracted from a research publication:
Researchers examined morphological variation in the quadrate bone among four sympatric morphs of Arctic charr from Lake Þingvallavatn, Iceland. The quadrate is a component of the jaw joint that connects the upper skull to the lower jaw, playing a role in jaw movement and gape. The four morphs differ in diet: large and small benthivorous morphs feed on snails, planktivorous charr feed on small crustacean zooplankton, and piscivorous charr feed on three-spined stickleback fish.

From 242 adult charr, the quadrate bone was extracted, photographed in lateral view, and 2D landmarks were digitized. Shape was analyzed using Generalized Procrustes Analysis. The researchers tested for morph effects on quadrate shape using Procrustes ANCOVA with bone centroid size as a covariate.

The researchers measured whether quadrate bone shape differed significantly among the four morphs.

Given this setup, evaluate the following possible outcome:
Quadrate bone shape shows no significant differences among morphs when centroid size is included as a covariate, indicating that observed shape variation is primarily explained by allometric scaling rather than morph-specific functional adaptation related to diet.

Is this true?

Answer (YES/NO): YES